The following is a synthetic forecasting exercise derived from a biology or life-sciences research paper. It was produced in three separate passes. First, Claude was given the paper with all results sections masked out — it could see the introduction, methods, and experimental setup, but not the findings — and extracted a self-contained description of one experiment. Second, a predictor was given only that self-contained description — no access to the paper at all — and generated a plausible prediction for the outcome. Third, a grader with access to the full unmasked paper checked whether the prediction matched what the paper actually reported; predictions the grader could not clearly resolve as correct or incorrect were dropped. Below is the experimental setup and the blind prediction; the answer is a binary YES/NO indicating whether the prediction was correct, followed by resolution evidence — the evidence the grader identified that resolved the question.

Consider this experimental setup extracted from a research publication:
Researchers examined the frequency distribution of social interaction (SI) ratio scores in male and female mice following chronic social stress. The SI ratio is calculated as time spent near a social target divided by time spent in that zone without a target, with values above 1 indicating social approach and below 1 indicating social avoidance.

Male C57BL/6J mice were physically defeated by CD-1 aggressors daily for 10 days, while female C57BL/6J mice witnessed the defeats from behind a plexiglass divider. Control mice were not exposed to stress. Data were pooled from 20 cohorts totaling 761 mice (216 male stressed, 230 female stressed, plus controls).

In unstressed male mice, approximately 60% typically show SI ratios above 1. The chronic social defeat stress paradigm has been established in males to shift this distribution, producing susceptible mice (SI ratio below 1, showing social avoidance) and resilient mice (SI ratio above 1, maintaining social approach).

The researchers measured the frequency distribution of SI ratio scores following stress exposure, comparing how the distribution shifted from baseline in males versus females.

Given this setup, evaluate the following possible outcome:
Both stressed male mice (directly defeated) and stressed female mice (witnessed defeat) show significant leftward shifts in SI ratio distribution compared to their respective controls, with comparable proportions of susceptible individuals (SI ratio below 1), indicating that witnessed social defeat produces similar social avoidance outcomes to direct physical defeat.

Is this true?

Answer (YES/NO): NO